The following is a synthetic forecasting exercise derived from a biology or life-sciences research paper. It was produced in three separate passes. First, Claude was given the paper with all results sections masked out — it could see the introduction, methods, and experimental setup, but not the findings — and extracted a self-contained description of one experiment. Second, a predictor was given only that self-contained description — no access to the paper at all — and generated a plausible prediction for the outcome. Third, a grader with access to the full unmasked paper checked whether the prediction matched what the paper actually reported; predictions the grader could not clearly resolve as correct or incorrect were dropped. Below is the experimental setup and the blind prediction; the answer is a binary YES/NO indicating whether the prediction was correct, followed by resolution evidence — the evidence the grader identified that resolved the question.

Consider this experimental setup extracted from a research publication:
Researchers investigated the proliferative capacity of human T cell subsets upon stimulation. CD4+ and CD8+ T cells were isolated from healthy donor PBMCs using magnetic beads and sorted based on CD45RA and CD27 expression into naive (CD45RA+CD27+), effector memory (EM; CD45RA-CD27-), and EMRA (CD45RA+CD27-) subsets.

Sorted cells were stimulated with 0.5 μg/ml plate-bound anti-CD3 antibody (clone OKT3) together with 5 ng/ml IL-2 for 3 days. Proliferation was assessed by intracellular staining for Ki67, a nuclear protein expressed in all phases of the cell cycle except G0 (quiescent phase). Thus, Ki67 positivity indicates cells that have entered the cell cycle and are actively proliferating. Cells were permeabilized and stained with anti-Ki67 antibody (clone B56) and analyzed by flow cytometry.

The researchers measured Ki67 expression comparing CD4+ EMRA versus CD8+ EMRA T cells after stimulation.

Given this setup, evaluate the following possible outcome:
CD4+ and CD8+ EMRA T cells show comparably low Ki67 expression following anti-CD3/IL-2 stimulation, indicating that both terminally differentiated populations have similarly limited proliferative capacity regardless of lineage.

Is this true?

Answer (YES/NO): NO